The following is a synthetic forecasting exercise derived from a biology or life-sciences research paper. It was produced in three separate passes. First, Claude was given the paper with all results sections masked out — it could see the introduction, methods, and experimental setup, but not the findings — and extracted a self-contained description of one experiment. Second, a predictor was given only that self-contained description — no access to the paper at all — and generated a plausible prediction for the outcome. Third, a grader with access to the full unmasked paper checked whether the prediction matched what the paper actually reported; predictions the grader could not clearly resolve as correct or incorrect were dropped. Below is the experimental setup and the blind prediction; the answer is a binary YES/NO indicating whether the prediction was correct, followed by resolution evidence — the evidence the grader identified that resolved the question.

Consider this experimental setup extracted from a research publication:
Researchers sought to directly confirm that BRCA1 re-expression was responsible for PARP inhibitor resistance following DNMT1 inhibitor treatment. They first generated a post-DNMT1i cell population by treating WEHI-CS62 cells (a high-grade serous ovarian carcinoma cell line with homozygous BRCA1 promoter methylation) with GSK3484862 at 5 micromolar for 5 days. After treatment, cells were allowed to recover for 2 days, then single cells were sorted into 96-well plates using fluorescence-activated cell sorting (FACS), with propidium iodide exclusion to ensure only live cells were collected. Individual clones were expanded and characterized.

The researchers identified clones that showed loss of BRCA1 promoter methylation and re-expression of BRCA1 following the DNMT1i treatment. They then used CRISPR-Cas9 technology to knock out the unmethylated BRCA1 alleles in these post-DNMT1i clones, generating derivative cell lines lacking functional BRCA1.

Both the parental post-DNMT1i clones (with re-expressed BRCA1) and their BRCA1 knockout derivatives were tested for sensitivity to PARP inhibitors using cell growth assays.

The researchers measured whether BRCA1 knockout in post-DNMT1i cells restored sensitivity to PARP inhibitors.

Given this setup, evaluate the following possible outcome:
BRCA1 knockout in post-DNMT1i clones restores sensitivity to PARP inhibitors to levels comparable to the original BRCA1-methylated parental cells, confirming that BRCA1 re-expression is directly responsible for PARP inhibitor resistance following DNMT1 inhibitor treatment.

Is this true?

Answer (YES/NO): YES